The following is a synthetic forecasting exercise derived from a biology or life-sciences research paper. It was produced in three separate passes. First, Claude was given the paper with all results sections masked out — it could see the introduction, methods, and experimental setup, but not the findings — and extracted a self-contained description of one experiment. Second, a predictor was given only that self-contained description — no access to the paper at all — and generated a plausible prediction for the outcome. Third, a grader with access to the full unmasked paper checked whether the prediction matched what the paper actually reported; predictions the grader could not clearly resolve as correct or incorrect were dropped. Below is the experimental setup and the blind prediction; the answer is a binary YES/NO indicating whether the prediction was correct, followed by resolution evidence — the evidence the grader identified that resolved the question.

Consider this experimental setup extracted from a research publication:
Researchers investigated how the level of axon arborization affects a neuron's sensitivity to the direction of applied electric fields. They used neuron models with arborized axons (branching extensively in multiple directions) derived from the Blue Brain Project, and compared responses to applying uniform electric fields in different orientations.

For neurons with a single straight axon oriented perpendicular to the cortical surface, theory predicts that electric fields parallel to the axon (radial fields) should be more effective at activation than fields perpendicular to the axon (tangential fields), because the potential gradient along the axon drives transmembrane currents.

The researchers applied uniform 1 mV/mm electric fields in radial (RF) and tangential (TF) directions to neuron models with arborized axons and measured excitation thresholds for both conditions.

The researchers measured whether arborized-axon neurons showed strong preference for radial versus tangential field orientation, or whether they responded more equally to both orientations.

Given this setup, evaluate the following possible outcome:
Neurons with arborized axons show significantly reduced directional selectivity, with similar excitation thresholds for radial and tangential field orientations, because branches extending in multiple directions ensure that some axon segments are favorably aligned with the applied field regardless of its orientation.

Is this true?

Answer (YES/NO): NO